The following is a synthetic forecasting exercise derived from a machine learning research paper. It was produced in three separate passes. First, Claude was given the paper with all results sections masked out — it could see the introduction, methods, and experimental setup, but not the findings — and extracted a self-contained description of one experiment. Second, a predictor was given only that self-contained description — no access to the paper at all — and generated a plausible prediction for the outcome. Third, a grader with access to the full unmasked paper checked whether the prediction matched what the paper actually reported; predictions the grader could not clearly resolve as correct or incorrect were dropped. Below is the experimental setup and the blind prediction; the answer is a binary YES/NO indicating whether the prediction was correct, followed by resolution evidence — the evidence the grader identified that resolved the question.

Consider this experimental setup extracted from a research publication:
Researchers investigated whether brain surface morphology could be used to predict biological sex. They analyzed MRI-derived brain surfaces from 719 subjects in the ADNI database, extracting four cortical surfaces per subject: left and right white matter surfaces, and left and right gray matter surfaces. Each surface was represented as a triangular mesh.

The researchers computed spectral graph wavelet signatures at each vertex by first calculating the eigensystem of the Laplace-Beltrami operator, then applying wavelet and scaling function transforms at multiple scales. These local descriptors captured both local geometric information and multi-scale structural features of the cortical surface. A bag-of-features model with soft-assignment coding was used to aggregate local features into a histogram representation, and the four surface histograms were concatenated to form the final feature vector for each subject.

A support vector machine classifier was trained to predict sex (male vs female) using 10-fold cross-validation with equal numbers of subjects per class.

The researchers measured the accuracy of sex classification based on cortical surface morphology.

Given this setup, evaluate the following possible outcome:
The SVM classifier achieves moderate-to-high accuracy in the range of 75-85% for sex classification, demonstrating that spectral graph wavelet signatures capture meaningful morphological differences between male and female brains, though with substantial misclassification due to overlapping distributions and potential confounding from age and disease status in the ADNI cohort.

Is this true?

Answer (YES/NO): YES